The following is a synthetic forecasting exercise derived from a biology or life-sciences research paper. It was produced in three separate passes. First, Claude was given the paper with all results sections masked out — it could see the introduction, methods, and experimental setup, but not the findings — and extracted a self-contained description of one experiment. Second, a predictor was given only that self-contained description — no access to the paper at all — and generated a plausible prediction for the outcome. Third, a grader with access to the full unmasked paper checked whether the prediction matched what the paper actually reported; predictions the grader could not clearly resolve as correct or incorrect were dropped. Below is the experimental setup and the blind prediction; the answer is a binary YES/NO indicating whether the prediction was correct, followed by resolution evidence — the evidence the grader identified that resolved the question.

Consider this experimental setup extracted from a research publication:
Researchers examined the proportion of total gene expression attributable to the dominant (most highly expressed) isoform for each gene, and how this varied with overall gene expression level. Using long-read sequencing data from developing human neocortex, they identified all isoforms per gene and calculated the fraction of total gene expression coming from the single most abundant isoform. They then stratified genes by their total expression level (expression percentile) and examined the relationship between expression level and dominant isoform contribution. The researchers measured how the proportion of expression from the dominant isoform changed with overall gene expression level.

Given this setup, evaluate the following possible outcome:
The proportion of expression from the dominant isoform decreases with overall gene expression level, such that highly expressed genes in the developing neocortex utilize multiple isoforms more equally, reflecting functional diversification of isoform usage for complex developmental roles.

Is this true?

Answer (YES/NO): NO